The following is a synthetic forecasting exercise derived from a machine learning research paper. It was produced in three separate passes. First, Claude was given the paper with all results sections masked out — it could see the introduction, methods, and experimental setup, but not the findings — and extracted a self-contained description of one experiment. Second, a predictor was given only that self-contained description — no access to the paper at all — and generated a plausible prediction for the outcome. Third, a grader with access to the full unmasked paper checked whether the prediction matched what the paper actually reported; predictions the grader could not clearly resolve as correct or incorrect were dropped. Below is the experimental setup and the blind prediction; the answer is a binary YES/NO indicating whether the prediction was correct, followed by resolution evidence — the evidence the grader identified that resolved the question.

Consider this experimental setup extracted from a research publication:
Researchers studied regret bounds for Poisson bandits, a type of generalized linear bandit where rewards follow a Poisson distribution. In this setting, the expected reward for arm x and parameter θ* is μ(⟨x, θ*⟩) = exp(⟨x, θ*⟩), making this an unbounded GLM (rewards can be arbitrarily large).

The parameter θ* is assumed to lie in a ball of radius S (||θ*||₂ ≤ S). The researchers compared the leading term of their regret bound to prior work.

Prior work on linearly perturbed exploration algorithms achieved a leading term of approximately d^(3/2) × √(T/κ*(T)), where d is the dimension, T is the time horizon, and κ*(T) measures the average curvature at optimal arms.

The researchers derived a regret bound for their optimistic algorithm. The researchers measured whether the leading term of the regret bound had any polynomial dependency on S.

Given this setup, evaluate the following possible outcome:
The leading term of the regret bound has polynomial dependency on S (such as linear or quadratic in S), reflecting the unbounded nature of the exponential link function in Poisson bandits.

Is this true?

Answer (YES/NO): YES